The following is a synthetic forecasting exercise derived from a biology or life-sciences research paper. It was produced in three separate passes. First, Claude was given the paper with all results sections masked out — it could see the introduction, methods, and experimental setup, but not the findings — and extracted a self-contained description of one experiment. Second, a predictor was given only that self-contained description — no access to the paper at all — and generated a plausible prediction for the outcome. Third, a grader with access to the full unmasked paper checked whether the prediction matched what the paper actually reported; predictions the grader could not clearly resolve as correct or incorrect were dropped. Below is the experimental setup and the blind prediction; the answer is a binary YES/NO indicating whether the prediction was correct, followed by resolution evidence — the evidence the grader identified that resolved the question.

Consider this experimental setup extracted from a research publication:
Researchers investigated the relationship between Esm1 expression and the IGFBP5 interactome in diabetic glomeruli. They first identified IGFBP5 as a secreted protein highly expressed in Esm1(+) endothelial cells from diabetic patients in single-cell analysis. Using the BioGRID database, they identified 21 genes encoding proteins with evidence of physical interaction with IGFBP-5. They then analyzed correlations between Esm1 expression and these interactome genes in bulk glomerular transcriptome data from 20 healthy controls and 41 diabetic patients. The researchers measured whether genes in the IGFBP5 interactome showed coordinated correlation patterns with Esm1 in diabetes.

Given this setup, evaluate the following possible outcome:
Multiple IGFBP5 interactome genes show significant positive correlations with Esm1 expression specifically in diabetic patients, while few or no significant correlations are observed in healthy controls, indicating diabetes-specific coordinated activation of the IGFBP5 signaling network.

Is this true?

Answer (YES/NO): NO